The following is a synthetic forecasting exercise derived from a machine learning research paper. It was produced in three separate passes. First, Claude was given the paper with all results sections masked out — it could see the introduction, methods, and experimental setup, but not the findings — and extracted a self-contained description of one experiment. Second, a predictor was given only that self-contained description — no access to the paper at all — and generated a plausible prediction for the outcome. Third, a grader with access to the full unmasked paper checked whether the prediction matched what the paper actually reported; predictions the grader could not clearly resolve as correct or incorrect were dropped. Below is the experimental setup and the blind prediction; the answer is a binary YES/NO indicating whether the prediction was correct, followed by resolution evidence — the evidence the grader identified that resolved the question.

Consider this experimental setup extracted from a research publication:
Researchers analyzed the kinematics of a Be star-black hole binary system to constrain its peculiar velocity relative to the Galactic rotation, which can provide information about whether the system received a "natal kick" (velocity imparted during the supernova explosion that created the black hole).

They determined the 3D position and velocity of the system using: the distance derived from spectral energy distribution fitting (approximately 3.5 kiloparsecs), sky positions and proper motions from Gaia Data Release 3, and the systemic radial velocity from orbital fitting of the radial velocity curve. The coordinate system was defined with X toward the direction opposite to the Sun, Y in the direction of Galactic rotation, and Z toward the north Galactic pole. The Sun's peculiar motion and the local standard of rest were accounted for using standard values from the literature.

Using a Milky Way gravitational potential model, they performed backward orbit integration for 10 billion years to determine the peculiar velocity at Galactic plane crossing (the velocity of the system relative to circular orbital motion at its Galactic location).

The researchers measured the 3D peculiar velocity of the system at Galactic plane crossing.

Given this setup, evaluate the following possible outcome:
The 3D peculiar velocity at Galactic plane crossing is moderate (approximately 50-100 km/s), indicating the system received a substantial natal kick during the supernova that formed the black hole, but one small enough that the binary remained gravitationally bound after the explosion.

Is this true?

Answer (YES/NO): NO